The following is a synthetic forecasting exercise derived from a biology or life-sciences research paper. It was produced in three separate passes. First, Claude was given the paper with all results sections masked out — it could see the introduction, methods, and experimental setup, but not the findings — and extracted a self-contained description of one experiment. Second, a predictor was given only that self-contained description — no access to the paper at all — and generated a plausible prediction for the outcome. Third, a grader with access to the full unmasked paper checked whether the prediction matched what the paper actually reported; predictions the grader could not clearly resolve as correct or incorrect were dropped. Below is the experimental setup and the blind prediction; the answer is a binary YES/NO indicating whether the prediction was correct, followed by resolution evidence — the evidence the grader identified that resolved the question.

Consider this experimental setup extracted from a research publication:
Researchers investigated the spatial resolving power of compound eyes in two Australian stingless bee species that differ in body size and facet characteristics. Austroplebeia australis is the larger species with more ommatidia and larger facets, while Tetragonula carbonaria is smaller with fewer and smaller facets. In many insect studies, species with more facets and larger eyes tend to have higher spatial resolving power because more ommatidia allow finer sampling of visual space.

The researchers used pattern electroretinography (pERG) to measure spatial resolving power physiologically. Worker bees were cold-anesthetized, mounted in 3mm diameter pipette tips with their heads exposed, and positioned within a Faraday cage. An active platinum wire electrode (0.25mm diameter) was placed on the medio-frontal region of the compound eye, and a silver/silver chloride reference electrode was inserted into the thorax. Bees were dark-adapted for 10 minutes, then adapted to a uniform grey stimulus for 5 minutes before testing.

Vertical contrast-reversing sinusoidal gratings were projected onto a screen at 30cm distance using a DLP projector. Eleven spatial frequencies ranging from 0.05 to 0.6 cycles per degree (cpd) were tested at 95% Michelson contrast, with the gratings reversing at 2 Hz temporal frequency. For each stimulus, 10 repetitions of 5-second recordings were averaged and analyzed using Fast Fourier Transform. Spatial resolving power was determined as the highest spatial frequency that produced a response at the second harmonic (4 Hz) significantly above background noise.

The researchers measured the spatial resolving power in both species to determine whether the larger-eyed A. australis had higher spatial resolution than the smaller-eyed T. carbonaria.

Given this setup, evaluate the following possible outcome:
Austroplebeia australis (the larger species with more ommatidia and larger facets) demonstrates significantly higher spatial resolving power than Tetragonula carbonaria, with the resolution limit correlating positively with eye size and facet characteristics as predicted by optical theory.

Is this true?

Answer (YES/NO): NO